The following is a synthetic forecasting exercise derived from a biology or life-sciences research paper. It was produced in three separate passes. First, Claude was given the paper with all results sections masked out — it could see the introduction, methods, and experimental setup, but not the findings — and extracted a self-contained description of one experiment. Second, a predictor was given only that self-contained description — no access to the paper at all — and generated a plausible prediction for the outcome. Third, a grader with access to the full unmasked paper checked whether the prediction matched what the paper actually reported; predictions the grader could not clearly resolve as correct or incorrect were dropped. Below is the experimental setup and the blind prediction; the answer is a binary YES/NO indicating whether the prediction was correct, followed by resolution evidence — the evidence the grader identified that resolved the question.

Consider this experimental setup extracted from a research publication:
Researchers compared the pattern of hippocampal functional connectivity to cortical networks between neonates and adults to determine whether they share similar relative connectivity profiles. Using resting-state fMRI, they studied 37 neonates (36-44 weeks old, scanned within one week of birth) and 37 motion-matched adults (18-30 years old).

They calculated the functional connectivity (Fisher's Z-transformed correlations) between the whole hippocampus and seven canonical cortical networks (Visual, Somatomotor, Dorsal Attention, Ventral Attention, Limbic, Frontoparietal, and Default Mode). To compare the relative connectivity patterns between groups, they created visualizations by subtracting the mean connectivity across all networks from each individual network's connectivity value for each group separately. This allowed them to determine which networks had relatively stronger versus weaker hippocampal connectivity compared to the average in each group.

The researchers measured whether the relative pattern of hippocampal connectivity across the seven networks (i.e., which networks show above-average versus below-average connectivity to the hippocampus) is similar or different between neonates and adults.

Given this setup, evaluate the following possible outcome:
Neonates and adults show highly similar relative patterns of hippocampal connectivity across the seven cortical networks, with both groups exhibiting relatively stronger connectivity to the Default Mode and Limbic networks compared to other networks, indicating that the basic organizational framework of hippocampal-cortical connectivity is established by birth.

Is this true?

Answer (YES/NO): NO